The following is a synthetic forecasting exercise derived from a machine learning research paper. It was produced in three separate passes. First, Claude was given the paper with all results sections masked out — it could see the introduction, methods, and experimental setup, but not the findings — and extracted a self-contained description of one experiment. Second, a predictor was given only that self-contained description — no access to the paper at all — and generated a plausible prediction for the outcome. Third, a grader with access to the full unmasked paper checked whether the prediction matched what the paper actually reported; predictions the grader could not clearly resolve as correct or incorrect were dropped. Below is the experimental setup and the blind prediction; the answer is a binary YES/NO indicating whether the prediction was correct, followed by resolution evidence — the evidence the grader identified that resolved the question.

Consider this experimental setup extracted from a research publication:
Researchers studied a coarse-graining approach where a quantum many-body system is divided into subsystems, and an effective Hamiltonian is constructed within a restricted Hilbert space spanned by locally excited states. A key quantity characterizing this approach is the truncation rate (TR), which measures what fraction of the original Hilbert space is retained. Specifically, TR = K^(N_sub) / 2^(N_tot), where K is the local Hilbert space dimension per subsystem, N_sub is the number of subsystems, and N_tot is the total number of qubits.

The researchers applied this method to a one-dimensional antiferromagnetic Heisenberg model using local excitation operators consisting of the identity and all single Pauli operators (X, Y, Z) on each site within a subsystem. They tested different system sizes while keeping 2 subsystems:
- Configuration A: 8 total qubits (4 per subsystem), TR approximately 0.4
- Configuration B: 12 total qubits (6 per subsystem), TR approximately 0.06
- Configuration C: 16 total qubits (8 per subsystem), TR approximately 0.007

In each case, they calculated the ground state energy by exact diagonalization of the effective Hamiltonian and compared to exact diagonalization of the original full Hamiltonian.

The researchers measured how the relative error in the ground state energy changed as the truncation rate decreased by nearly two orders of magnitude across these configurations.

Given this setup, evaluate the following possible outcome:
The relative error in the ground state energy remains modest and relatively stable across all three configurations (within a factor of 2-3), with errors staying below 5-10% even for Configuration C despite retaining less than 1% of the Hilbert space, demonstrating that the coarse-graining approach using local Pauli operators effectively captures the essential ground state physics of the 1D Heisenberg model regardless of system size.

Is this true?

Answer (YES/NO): YES